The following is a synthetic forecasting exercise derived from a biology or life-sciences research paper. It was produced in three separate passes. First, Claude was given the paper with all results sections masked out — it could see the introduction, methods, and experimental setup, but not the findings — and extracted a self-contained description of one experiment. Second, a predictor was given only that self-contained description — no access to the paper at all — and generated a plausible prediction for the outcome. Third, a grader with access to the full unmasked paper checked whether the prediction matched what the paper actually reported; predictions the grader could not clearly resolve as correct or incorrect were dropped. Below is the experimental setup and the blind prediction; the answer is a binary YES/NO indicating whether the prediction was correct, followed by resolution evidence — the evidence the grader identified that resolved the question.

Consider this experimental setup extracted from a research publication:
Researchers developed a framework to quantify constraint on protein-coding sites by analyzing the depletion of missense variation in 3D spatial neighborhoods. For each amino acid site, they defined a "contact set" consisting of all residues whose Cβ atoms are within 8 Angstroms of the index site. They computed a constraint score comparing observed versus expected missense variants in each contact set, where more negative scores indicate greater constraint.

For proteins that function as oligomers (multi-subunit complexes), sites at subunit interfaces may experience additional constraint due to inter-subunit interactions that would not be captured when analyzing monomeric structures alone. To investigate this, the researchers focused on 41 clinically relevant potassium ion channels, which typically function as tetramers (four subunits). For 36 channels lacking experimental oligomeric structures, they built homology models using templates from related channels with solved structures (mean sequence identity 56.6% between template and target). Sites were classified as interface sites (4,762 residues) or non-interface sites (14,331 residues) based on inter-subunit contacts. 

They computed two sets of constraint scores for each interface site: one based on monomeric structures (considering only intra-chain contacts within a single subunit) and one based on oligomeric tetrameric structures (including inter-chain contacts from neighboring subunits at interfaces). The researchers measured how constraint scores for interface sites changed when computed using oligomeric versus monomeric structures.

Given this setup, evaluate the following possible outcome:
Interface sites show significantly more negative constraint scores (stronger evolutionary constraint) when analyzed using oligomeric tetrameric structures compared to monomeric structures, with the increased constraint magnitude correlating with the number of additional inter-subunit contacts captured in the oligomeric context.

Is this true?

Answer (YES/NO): NO